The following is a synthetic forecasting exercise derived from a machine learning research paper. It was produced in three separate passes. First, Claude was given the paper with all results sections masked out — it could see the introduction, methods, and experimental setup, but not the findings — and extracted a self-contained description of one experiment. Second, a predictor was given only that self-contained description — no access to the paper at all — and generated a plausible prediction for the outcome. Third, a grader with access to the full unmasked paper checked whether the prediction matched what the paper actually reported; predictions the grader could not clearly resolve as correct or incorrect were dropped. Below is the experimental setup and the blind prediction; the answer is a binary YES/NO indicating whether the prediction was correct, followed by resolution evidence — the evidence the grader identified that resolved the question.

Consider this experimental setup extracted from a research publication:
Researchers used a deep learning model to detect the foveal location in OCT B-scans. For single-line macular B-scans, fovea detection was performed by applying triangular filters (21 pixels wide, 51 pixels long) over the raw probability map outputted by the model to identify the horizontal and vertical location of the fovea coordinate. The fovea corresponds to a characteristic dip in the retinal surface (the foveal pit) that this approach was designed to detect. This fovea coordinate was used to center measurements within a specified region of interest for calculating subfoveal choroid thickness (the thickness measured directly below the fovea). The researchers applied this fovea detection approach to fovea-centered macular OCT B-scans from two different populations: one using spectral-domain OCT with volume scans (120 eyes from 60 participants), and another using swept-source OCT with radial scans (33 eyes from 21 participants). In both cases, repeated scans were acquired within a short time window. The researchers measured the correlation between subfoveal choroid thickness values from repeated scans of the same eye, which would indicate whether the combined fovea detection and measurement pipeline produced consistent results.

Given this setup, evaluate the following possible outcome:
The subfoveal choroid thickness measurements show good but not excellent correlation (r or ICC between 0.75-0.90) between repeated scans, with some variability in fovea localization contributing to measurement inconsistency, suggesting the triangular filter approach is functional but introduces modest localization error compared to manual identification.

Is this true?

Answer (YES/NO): NO